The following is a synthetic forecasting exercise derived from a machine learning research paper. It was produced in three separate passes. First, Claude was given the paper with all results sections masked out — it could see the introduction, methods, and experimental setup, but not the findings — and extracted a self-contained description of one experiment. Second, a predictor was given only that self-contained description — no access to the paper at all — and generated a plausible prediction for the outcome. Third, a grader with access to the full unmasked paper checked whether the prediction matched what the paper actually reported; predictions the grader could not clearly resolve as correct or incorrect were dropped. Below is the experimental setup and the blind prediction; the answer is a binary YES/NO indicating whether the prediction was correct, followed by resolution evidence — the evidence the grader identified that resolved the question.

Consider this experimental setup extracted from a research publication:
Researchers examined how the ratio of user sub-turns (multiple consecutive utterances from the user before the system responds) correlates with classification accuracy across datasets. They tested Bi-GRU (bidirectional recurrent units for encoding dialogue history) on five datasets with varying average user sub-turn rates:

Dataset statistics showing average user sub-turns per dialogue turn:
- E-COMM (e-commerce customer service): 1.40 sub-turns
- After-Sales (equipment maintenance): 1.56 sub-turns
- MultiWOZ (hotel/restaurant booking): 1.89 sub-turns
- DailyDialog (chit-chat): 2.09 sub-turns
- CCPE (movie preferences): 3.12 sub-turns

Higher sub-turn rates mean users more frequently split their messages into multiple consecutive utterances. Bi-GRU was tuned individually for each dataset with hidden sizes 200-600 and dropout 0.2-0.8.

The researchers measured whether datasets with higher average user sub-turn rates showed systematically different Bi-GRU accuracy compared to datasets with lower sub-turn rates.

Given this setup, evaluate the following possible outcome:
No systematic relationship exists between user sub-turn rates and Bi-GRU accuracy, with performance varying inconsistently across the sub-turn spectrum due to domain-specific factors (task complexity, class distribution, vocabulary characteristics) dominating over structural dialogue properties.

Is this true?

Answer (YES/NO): YES